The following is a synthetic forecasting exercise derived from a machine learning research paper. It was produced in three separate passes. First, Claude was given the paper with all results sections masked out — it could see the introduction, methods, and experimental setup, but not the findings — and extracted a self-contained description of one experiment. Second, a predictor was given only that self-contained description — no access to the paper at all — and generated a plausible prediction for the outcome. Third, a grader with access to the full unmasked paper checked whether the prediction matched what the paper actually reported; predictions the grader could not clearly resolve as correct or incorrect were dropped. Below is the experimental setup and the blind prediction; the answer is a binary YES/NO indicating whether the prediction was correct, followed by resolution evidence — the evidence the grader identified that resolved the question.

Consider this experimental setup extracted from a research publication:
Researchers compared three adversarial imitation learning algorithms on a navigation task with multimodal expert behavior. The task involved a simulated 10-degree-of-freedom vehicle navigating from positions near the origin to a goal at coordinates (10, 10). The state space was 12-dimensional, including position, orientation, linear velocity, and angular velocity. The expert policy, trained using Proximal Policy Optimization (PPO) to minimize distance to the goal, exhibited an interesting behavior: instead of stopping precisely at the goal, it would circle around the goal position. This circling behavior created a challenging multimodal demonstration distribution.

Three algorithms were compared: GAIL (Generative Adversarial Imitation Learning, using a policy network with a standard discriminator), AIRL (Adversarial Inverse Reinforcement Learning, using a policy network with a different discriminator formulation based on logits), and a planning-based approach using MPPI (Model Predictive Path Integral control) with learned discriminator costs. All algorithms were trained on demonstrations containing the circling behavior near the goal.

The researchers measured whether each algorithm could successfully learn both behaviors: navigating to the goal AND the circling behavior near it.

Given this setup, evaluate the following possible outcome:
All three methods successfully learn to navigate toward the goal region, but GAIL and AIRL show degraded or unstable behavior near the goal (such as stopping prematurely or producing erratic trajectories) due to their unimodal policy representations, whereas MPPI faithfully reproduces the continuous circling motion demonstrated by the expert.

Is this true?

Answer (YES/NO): NO